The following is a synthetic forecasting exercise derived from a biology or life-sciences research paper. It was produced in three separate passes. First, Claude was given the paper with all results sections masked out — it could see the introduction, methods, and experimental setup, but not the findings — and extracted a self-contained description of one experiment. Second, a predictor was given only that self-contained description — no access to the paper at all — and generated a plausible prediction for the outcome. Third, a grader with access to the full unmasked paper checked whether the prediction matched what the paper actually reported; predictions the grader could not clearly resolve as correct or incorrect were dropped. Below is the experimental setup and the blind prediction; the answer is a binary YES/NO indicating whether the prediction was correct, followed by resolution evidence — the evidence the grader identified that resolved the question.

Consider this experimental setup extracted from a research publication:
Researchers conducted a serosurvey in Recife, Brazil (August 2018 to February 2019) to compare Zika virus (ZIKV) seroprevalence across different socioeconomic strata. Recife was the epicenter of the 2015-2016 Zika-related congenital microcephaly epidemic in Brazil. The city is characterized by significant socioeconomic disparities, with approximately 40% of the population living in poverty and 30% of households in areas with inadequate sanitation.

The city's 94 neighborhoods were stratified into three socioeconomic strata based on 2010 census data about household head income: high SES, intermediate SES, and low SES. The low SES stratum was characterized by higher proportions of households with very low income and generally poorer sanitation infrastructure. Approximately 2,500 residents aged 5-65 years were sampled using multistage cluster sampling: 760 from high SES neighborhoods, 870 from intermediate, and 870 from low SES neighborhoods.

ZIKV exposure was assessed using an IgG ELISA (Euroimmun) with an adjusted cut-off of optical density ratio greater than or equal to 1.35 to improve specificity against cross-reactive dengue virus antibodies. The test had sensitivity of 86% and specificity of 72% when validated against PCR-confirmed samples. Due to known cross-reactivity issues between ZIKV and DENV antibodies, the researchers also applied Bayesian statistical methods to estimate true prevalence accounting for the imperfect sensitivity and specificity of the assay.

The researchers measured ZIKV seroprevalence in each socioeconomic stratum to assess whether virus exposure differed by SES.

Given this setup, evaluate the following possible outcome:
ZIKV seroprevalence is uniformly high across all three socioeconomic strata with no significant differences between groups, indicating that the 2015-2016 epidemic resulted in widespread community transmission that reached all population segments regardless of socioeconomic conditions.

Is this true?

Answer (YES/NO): NO